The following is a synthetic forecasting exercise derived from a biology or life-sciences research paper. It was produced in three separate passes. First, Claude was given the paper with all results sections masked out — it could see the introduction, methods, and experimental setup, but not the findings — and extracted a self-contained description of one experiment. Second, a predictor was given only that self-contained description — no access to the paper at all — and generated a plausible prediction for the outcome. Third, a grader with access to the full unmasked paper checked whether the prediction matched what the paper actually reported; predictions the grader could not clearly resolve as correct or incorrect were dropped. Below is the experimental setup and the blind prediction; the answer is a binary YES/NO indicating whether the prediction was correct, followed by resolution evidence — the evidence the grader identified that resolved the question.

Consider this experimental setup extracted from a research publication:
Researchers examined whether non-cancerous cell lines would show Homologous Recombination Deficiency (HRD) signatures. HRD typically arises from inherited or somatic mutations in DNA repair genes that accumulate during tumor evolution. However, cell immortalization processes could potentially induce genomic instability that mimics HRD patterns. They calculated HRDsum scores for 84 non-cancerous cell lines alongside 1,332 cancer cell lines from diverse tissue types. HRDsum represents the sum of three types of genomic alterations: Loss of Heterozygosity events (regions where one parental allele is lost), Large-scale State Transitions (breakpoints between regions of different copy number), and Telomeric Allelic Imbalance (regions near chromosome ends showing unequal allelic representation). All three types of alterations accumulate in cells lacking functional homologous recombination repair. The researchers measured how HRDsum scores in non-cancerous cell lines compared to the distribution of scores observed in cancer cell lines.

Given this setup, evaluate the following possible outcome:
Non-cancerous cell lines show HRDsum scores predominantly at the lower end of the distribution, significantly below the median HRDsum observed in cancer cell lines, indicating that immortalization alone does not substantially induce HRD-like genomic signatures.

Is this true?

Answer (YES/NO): YES